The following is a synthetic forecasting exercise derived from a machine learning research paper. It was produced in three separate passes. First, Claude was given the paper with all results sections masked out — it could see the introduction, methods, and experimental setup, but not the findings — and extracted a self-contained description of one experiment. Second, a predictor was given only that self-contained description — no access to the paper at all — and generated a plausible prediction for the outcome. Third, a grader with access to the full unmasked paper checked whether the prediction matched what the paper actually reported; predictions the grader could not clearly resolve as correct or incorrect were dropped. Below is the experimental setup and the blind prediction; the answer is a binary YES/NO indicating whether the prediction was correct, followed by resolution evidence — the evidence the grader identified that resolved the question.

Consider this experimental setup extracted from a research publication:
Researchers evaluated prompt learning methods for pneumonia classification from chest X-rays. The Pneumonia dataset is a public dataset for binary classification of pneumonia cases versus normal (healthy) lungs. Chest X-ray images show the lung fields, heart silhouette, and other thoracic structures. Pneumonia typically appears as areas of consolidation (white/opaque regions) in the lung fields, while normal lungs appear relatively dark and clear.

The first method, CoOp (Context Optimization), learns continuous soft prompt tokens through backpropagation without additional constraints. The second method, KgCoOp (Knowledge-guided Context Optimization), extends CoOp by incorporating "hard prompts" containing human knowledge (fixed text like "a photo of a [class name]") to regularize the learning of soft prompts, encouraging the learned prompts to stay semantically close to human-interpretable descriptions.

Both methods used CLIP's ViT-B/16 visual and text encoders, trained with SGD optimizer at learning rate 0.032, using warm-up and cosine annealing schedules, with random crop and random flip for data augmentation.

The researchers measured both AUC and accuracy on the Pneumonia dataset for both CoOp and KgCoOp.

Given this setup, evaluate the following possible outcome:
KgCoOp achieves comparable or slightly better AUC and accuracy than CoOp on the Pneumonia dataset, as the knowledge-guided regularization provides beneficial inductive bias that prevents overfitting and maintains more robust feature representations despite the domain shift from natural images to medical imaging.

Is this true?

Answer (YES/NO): NO